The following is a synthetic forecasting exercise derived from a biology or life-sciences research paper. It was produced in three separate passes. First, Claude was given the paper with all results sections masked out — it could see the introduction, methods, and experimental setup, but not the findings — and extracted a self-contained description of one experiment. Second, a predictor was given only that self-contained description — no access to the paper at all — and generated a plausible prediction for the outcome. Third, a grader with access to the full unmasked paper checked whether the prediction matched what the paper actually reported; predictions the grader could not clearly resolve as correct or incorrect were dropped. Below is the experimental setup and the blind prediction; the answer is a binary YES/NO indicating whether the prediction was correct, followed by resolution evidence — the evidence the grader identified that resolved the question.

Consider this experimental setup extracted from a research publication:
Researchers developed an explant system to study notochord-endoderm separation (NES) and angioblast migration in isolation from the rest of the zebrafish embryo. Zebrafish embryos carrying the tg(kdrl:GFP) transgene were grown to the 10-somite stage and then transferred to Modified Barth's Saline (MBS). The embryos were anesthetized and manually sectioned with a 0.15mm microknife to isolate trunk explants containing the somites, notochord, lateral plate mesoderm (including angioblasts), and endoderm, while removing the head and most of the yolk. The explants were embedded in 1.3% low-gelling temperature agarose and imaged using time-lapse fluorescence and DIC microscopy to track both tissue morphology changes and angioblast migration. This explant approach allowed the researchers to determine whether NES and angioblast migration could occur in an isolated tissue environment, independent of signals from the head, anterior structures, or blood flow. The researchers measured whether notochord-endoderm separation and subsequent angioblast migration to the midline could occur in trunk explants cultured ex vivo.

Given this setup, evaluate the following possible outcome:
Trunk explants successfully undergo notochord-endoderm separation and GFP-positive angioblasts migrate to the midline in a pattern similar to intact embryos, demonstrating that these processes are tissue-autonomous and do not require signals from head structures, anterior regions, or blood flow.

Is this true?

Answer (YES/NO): YES